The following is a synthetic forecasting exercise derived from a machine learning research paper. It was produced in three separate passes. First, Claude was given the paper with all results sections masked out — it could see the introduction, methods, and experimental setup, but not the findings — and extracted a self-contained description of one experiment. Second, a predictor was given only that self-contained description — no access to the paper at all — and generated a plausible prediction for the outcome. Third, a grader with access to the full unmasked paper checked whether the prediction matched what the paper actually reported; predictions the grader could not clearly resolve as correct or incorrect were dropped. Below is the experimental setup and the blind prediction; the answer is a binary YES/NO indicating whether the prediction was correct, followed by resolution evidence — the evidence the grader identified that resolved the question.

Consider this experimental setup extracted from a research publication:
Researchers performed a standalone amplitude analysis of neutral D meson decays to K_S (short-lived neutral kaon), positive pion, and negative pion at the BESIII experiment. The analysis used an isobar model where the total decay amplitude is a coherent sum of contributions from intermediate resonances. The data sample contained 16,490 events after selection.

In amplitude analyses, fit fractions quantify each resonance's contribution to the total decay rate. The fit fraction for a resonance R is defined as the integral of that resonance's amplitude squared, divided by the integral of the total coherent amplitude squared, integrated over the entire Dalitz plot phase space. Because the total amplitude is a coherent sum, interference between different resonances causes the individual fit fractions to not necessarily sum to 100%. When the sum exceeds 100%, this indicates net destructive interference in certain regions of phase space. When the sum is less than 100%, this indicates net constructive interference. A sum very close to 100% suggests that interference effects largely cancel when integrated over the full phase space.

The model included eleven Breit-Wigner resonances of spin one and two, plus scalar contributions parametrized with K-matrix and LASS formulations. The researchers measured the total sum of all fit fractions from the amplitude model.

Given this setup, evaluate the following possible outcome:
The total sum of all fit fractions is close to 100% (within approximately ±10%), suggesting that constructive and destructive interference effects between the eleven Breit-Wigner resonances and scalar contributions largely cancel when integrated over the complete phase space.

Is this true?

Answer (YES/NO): YES